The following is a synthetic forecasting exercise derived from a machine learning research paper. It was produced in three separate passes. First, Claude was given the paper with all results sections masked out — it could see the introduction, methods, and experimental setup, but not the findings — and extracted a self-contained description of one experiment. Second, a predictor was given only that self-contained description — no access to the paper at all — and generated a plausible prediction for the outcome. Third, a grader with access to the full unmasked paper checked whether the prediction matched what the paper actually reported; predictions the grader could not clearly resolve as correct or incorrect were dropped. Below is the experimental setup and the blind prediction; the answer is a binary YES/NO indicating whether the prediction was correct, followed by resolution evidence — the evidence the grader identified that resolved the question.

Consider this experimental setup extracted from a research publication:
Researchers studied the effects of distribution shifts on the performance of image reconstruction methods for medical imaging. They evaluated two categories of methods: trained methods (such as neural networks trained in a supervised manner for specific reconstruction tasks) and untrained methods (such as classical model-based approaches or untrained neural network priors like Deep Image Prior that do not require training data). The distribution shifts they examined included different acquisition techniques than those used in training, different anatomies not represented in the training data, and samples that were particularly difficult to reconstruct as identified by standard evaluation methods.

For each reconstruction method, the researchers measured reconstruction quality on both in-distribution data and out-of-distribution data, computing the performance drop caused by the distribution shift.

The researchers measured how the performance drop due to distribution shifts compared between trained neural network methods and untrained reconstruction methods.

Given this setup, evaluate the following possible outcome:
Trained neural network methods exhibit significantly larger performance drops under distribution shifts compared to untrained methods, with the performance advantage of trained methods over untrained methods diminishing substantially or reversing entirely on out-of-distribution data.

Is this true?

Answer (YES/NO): NO